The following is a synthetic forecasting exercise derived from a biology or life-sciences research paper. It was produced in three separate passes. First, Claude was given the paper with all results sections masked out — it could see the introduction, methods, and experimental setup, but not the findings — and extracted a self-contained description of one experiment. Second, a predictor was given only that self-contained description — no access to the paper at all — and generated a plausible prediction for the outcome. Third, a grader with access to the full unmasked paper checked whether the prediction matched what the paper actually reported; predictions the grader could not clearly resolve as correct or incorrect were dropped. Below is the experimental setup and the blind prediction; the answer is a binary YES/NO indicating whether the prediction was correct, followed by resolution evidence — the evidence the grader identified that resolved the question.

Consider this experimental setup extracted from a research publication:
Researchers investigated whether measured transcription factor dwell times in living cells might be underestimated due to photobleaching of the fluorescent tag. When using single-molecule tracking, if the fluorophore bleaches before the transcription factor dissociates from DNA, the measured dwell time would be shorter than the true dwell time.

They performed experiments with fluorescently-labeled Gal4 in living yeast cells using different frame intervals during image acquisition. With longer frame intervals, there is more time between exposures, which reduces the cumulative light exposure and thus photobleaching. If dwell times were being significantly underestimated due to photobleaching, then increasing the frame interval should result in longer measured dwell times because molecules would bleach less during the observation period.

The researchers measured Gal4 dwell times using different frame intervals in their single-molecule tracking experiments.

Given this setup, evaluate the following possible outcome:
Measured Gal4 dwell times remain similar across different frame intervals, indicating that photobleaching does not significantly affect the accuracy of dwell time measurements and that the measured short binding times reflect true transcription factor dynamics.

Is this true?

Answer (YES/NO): YES